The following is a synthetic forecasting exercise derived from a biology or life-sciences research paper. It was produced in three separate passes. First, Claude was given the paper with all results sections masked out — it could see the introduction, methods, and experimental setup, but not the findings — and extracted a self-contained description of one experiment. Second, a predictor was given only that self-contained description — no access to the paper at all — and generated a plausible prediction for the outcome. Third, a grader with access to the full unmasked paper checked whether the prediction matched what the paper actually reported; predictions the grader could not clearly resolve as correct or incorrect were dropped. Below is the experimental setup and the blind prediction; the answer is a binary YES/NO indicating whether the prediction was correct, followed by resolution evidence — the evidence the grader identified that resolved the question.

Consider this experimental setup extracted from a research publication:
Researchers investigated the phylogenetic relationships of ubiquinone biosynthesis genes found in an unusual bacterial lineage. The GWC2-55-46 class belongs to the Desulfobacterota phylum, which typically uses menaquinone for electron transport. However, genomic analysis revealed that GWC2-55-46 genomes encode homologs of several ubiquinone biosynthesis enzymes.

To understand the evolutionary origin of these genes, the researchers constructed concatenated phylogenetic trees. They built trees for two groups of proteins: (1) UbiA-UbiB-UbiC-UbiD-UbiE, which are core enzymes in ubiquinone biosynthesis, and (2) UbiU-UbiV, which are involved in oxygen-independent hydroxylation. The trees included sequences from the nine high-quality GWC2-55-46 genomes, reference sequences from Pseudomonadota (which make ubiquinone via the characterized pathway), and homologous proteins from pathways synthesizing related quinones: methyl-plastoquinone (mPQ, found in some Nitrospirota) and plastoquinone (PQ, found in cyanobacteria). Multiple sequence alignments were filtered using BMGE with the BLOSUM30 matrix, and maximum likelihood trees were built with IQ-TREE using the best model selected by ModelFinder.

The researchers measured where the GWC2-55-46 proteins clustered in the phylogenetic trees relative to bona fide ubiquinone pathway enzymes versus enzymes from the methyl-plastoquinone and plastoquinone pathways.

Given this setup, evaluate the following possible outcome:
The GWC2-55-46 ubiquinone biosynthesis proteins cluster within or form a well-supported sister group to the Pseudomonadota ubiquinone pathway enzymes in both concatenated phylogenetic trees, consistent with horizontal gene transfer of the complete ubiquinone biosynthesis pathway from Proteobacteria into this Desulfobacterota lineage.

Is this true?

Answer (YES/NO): NO